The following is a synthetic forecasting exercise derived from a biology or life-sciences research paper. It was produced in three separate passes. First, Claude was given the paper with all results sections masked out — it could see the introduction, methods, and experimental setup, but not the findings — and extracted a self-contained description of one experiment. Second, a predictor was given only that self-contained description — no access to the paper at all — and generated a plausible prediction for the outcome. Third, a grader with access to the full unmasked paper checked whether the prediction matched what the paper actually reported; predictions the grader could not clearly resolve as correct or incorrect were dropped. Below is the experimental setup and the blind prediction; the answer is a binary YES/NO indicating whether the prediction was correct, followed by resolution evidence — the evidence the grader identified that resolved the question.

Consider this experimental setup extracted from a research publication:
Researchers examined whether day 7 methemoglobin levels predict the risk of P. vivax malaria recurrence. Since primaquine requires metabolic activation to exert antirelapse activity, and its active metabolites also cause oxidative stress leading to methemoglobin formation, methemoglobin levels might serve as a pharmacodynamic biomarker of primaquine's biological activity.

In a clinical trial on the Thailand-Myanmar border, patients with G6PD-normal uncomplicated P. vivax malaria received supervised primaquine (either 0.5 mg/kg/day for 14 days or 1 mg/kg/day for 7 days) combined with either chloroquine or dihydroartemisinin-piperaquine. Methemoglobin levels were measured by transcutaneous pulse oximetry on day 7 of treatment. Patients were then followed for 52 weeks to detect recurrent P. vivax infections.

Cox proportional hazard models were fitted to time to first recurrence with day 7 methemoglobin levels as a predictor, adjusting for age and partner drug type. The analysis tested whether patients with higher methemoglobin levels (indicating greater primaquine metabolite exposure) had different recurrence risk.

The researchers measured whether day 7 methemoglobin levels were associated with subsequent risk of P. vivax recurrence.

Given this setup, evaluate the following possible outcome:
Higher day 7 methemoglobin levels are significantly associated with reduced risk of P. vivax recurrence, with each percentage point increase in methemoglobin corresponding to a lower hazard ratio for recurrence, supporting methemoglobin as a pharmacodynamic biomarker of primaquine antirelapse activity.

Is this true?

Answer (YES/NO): YES